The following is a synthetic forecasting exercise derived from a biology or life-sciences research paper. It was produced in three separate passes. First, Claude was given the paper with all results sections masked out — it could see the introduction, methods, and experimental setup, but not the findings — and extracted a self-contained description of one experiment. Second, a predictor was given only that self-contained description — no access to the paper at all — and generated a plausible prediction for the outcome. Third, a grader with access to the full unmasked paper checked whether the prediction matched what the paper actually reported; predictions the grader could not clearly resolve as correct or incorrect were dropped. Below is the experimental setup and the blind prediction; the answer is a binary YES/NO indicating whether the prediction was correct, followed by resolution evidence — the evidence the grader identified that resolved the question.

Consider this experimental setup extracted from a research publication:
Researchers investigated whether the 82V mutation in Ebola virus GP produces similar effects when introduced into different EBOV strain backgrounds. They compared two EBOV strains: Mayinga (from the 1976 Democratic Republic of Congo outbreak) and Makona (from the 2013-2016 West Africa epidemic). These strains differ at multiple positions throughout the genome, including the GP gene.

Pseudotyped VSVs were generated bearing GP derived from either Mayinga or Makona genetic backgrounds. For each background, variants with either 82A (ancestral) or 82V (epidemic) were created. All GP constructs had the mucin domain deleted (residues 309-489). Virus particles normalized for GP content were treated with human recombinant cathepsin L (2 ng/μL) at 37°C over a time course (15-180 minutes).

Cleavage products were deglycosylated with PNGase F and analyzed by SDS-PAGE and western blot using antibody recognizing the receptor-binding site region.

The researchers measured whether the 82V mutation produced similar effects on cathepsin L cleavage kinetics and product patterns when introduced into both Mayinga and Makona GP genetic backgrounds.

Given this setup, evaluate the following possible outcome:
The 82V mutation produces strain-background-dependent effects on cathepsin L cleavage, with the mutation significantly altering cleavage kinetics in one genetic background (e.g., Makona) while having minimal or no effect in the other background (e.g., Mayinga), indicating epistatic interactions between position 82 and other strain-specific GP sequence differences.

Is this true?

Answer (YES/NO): NO